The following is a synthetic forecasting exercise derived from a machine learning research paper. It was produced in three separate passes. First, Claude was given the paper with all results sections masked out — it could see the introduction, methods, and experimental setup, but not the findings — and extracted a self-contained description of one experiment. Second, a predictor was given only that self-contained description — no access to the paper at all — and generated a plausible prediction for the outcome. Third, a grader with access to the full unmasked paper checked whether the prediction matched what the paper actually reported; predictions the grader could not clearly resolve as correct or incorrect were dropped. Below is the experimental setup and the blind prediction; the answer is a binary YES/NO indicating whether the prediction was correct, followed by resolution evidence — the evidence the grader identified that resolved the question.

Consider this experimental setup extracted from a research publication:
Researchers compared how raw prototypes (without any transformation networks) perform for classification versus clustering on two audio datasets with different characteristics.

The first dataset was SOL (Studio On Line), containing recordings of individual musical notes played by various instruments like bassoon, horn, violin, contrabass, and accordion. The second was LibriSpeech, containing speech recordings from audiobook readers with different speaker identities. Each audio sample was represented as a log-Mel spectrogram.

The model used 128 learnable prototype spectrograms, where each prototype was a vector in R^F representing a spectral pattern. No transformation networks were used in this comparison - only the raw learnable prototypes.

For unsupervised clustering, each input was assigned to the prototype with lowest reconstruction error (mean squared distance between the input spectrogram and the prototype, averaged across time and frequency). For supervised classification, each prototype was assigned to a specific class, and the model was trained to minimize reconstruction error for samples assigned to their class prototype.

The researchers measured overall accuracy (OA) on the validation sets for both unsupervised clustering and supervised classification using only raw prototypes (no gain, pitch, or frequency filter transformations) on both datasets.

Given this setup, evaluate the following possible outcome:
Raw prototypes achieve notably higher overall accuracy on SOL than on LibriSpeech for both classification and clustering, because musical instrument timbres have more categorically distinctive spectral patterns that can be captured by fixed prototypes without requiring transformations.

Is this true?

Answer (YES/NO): NO